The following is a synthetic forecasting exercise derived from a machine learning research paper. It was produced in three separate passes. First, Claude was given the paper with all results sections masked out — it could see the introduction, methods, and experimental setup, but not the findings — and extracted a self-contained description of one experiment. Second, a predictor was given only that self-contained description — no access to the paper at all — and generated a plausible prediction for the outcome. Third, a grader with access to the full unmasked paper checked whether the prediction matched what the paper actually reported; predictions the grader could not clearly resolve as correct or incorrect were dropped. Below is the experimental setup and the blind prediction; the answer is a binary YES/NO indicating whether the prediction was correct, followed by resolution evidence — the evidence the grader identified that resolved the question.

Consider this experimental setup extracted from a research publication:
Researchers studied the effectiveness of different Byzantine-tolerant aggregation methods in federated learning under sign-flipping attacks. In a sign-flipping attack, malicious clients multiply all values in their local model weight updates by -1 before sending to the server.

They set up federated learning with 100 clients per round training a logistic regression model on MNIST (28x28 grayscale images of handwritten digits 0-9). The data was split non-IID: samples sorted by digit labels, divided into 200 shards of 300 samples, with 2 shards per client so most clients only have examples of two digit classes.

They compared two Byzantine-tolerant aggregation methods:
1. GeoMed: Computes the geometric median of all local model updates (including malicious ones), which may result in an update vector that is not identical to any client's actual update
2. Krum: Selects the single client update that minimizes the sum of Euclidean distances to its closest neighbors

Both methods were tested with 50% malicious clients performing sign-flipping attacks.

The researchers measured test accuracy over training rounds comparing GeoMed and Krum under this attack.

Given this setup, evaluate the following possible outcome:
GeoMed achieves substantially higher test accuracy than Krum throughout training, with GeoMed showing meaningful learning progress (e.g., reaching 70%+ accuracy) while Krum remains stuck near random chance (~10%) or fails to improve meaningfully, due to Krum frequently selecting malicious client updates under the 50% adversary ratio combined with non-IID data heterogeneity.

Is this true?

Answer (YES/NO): NO